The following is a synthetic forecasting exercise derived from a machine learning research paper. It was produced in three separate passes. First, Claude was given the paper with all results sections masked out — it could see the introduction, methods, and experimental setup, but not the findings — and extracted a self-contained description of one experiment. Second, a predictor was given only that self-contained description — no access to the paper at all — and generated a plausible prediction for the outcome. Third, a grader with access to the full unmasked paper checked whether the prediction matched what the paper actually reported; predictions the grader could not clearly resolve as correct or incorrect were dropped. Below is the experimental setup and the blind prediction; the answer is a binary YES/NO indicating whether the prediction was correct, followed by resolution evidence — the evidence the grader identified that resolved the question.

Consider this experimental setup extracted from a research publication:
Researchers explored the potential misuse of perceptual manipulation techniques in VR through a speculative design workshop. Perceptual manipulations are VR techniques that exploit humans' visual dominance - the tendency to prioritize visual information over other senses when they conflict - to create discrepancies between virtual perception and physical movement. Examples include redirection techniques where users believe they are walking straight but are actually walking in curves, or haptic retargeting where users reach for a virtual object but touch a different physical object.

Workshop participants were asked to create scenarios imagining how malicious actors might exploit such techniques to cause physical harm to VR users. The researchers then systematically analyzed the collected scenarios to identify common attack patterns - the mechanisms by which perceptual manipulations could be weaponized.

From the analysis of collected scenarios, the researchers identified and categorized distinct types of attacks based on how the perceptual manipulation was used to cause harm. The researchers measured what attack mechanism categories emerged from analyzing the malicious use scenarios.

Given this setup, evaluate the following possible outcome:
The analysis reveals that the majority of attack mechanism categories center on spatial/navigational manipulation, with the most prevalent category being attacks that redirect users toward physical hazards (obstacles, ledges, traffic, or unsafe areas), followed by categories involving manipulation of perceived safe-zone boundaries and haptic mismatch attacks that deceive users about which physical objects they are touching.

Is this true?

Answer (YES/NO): NO